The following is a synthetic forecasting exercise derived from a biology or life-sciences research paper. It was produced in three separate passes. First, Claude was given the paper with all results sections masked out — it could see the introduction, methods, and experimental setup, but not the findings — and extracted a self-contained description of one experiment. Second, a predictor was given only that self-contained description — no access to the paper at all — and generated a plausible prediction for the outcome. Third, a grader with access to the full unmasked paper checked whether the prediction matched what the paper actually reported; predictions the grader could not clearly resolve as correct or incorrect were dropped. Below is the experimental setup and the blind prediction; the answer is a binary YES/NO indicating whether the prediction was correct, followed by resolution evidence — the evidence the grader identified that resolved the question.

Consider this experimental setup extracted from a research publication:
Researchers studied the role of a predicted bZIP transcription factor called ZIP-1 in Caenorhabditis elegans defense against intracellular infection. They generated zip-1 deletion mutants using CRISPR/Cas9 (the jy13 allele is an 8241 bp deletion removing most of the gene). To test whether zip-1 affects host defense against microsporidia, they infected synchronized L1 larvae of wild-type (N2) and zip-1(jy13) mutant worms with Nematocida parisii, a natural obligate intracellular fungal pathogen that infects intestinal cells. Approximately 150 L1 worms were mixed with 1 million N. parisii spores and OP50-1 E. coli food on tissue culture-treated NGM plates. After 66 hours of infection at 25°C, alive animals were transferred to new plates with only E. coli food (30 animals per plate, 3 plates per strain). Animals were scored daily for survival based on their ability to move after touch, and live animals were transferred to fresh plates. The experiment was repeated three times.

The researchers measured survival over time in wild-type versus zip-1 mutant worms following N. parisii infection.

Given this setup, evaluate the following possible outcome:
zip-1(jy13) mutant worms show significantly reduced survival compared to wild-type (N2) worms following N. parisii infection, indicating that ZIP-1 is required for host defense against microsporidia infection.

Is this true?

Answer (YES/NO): YES